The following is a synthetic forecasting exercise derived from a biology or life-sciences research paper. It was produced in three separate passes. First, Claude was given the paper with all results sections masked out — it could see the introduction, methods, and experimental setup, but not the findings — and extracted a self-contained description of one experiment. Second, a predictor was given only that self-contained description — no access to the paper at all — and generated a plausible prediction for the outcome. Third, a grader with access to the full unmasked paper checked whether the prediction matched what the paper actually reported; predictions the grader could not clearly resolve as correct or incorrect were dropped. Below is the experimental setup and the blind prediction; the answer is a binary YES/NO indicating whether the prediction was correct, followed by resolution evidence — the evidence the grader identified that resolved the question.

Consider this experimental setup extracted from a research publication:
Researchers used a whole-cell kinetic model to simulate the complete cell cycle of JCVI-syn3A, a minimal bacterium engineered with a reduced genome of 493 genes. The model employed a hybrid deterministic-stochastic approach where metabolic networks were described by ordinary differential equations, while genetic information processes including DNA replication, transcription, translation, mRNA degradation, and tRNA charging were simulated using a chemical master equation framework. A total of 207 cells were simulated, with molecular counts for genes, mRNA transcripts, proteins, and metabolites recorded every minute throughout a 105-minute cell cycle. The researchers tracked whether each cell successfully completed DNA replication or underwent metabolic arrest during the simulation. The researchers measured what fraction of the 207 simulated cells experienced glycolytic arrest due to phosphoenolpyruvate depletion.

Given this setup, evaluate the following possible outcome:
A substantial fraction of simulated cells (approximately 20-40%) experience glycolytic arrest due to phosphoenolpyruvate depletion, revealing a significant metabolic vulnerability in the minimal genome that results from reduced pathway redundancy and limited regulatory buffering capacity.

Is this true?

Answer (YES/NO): NO